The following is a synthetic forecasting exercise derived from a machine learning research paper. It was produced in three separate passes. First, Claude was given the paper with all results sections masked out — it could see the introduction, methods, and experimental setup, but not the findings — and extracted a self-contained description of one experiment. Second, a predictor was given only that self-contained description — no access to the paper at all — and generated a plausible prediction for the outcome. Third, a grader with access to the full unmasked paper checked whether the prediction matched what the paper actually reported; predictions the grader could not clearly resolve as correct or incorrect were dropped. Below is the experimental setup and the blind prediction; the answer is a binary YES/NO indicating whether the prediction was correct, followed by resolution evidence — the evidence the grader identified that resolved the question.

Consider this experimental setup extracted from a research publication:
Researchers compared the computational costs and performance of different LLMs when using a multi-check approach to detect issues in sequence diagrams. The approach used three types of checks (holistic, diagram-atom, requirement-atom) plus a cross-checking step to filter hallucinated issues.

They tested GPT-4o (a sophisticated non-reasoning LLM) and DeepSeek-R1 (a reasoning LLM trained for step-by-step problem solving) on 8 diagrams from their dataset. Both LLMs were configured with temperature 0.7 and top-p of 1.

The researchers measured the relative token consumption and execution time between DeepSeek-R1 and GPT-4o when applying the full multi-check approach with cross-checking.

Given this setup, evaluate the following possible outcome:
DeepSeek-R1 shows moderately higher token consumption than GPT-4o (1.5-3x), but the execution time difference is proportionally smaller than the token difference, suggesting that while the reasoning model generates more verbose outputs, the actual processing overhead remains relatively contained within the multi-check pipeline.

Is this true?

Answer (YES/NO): NO